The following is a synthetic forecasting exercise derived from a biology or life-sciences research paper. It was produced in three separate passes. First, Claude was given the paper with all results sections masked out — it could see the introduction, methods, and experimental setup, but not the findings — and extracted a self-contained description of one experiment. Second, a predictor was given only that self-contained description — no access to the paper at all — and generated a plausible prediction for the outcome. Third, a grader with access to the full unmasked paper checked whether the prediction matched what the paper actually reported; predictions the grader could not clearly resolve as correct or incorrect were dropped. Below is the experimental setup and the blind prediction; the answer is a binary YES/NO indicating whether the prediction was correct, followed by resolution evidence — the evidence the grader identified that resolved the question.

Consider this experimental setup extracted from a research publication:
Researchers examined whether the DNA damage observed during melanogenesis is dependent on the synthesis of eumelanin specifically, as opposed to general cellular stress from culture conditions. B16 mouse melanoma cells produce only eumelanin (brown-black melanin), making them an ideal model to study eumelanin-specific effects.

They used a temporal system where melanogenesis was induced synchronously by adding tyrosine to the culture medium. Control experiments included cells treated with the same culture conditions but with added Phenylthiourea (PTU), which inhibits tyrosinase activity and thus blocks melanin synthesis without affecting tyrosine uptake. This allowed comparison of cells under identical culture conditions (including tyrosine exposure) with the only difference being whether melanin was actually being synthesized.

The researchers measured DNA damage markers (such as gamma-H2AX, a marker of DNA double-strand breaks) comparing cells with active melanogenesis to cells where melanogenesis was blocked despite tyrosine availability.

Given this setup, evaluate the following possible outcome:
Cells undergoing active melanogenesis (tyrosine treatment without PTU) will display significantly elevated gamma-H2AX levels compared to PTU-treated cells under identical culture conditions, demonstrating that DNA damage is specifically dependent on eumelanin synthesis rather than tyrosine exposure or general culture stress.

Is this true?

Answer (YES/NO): YES